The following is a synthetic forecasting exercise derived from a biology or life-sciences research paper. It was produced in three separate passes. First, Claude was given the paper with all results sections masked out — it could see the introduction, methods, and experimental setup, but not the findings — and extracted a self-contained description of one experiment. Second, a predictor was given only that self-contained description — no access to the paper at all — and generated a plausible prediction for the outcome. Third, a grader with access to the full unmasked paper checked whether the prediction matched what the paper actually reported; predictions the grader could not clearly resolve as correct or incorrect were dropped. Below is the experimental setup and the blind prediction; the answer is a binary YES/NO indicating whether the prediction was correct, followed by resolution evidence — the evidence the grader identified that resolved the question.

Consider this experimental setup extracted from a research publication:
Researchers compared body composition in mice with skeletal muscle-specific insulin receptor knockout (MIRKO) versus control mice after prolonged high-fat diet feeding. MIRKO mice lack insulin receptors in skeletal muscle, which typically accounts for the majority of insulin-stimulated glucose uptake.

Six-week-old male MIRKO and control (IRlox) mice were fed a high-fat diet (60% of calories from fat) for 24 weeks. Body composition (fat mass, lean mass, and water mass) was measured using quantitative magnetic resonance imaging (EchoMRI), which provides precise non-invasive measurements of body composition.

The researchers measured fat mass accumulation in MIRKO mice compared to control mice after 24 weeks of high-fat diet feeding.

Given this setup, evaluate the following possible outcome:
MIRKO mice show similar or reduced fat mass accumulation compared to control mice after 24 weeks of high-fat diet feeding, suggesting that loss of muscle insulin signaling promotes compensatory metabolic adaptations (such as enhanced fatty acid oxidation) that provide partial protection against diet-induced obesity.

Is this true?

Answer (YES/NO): NO